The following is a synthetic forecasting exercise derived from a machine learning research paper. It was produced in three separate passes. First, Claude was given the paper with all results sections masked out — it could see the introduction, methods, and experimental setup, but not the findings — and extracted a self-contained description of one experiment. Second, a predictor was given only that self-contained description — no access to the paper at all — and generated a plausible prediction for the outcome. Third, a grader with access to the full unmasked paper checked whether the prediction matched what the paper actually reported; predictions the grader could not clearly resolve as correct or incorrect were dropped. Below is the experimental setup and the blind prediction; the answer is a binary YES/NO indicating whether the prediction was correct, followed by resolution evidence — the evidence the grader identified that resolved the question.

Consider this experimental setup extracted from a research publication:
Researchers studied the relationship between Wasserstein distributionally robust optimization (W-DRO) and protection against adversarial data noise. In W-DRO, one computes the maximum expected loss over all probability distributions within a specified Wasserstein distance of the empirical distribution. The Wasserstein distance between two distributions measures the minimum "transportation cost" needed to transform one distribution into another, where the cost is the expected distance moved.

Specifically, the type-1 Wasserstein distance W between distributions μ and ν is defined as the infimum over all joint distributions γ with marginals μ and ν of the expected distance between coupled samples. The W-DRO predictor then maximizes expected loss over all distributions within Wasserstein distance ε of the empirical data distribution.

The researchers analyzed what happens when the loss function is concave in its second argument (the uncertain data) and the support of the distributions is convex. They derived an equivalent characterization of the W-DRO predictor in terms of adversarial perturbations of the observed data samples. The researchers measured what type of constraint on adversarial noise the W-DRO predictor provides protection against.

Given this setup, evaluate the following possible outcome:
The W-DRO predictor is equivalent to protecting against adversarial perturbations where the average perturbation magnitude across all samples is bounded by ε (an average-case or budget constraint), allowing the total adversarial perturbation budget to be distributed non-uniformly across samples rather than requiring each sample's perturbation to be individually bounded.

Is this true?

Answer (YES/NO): YES